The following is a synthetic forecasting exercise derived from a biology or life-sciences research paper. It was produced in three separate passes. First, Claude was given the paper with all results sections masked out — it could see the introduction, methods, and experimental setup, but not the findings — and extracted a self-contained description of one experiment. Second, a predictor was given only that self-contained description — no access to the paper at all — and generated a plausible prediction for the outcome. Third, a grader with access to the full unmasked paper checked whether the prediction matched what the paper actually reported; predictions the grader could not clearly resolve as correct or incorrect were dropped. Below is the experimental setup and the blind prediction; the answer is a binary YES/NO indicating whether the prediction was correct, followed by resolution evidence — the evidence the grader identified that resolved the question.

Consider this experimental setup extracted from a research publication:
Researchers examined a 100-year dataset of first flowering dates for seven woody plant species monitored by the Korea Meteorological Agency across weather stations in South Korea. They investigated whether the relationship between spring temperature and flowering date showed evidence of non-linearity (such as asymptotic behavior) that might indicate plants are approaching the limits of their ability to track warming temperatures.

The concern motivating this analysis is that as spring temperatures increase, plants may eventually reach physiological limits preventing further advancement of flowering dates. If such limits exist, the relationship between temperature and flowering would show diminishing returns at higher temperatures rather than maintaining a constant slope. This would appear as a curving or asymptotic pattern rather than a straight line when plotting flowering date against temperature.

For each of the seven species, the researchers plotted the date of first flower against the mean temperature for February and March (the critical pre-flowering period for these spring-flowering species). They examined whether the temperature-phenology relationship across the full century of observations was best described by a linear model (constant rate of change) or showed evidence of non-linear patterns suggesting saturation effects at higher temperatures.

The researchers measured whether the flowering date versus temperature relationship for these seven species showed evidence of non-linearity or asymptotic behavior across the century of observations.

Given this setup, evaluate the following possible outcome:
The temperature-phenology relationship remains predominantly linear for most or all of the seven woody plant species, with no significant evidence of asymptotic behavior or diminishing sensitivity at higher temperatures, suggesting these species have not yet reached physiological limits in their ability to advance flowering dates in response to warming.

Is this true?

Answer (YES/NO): YES